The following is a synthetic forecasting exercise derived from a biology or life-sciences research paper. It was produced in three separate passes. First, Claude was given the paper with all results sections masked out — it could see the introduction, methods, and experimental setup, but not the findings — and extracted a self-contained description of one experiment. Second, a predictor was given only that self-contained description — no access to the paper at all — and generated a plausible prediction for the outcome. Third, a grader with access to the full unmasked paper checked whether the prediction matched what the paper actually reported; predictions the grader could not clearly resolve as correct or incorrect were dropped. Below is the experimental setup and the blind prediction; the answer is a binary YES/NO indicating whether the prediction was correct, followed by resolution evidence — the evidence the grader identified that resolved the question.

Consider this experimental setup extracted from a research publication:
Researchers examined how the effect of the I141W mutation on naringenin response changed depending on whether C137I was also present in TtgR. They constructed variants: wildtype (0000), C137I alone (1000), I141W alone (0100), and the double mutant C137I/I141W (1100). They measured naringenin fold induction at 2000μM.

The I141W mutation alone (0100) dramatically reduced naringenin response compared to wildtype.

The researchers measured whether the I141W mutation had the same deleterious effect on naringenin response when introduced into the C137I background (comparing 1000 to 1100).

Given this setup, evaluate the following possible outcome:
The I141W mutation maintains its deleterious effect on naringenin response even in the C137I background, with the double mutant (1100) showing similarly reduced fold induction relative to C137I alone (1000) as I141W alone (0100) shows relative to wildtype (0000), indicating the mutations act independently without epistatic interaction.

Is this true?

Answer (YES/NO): NO